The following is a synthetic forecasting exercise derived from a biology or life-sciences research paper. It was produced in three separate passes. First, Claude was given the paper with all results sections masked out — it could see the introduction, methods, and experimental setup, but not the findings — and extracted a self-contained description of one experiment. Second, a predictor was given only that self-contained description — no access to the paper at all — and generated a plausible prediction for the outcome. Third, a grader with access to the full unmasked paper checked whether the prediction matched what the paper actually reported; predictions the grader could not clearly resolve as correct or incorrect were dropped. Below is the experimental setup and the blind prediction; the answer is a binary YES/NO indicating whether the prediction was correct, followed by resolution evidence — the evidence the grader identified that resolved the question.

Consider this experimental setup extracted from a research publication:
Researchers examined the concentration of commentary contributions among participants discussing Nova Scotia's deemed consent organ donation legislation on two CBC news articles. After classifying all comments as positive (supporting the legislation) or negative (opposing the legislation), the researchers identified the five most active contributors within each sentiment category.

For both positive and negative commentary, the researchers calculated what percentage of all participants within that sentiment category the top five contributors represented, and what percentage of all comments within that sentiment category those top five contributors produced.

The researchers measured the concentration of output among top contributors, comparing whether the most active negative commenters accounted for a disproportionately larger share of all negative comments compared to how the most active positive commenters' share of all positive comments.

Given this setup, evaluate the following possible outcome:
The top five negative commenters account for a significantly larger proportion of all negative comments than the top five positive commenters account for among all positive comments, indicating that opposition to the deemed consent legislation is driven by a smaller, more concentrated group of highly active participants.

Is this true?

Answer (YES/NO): YES